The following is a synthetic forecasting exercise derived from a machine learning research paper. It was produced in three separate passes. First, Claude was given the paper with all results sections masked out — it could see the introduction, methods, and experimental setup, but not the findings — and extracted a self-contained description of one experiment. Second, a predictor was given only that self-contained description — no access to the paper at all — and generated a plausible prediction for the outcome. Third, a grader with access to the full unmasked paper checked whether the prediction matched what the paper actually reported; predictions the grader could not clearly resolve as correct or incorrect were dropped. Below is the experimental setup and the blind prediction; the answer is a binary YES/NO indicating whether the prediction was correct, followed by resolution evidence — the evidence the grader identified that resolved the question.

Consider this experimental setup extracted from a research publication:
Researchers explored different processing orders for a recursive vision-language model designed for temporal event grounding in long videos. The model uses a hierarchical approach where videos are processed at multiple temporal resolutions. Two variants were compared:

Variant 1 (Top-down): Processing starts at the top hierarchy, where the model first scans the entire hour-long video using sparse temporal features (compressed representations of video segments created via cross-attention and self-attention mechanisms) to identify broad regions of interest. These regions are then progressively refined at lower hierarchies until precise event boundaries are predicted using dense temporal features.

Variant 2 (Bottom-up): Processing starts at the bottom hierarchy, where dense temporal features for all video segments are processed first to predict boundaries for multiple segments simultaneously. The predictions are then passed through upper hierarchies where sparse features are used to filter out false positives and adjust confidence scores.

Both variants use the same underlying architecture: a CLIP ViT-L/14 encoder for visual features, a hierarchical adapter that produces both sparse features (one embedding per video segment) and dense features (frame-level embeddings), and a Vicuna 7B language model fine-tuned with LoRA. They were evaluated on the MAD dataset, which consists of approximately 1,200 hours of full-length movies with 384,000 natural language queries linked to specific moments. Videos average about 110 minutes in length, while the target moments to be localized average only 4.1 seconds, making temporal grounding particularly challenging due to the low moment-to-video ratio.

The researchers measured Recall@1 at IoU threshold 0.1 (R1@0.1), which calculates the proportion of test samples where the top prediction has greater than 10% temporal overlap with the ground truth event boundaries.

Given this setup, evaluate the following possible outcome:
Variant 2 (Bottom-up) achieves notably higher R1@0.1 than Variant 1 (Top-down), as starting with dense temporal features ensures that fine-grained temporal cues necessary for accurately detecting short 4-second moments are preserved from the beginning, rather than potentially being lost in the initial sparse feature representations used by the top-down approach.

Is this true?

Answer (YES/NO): YES